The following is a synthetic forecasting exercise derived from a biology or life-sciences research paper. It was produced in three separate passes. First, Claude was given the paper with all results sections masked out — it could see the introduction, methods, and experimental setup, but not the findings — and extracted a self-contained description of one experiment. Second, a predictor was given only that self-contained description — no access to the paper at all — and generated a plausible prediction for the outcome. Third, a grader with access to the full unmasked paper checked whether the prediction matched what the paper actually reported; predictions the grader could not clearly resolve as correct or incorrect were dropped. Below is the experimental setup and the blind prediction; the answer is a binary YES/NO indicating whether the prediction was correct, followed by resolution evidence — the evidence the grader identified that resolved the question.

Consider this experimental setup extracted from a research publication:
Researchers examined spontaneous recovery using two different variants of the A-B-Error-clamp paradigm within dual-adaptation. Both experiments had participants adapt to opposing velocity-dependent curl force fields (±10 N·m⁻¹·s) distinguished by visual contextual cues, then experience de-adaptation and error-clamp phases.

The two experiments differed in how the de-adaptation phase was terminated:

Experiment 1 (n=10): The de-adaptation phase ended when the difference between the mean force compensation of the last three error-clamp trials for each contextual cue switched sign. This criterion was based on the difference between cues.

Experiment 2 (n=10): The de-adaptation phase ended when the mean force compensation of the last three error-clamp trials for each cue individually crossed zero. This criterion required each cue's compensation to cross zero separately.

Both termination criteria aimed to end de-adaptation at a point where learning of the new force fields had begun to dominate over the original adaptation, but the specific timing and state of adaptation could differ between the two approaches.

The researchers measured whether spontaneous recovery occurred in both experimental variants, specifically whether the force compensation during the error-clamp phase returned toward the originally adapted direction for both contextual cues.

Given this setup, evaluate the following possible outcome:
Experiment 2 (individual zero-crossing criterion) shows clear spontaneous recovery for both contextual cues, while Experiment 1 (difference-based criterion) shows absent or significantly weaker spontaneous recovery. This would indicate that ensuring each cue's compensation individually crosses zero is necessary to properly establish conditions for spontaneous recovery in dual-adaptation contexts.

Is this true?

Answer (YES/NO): NO